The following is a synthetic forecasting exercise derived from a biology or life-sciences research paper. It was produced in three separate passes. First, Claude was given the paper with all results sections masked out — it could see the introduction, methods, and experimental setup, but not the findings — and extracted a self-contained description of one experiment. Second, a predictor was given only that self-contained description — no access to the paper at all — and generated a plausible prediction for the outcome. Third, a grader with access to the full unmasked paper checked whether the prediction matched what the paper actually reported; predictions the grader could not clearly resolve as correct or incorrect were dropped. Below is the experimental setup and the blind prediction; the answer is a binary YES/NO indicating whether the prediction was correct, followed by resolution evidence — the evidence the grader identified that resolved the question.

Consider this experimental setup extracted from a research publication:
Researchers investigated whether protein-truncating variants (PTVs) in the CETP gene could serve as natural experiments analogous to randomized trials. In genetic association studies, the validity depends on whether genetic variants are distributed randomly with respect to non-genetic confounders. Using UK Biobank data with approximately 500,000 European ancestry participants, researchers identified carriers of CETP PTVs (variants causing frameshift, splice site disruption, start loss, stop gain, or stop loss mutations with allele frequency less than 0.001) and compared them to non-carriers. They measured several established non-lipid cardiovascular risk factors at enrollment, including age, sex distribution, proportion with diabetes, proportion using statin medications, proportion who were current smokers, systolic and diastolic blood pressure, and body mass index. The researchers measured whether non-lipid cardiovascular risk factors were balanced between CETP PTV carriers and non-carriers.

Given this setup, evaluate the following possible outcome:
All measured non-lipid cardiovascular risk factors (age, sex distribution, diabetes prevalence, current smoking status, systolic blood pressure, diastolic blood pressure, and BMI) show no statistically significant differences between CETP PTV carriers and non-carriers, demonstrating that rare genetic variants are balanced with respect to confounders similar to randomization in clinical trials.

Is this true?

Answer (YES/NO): NO